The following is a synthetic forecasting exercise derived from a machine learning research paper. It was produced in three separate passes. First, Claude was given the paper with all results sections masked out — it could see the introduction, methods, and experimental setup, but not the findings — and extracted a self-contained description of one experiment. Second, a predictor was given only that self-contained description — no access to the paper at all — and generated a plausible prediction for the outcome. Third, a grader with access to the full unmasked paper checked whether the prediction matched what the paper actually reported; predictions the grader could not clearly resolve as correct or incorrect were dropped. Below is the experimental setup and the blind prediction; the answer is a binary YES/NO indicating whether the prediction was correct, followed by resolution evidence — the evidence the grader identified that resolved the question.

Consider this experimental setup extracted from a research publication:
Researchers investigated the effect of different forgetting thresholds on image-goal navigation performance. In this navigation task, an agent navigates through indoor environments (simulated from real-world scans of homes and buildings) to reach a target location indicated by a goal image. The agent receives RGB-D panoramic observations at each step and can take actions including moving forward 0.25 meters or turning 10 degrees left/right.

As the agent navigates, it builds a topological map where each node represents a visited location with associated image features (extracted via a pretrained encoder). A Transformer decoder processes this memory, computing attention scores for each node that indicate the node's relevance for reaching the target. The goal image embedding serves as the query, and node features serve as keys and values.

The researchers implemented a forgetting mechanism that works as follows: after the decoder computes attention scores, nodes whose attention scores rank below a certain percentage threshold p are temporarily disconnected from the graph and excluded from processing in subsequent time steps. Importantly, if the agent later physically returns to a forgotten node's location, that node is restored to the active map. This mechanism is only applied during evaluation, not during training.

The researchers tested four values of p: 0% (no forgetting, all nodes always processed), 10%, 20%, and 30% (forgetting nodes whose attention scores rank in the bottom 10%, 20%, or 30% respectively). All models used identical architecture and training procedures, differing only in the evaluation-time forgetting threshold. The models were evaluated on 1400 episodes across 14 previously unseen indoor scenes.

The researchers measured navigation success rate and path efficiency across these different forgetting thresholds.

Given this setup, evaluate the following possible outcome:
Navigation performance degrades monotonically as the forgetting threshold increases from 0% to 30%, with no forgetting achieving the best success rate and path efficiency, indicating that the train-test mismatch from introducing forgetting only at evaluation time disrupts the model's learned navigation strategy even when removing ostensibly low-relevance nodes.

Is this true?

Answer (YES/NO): NO